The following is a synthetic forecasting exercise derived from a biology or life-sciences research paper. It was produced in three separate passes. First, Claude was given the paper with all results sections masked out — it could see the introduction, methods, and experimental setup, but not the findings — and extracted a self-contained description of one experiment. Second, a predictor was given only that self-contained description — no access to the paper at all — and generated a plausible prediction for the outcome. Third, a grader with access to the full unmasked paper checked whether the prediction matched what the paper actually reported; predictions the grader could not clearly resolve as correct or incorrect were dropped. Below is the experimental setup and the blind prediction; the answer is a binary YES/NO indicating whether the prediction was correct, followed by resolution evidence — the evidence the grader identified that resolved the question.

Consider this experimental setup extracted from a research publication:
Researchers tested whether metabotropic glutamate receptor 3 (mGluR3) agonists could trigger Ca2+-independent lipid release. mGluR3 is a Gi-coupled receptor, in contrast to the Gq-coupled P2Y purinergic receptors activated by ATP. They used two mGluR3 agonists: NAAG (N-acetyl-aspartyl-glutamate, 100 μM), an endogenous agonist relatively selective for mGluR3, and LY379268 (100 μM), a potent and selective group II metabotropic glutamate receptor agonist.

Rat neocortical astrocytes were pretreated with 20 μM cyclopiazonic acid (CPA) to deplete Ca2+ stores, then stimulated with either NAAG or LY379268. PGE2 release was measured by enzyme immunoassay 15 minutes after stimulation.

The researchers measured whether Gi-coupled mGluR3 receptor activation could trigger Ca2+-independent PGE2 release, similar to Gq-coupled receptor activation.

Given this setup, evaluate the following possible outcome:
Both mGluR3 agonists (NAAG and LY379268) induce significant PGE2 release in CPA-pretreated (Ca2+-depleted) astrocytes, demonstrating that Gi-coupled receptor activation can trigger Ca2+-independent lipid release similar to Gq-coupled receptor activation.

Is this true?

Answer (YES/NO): YES